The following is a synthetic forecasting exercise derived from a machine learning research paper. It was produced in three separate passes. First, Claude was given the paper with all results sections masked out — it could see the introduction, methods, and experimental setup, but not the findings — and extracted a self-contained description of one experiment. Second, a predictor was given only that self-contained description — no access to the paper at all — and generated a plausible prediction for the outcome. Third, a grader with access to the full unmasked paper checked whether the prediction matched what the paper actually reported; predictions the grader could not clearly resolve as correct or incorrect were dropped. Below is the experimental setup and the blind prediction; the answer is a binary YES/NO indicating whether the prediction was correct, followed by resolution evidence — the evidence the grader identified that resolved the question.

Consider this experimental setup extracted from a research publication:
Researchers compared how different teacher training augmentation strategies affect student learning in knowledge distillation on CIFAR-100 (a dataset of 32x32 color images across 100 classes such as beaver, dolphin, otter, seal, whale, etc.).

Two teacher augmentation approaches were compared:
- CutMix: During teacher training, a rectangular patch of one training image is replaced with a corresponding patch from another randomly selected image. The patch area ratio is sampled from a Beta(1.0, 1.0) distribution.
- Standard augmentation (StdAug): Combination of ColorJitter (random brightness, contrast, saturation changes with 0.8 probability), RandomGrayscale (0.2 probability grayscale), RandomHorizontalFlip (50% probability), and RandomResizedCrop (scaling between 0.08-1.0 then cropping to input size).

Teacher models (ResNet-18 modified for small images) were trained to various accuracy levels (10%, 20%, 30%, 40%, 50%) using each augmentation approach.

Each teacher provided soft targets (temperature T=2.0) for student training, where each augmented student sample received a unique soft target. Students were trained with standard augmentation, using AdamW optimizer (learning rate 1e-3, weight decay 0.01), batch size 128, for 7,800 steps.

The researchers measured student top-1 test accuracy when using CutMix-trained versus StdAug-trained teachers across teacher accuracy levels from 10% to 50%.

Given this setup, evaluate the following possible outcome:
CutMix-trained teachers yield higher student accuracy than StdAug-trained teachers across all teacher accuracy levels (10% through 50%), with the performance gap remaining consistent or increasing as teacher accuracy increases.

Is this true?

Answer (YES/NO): NO